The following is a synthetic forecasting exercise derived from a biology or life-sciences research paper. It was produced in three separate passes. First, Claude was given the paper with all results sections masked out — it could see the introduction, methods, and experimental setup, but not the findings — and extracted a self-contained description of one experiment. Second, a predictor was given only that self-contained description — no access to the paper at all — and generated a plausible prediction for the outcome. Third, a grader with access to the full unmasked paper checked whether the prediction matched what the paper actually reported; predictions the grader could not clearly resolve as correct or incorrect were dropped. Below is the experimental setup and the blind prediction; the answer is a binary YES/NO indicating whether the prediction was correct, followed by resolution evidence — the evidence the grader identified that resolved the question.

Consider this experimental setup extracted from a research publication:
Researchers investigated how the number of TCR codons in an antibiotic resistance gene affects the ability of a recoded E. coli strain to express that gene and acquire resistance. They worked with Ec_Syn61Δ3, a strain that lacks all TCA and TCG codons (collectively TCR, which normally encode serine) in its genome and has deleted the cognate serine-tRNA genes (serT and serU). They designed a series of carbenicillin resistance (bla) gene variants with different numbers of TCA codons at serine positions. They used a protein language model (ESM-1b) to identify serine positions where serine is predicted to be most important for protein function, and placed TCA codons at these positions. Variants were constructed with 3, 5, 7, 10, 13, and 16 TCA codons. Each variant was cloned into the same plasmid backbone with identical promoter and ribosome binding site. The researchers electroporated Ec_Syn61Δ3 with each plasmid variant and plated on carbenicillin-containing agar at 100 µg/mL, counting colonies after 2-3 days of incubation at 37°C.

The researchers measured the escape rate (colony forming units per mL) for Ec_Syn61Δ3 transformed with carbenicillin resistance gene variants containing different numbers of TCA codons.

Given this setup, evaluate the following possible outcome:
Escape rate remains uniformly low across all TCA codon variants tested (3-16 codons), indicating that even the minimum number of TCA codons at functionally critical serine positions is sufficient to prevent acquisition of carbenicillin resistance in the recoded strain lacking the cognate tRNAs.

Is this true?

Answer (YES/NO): NO